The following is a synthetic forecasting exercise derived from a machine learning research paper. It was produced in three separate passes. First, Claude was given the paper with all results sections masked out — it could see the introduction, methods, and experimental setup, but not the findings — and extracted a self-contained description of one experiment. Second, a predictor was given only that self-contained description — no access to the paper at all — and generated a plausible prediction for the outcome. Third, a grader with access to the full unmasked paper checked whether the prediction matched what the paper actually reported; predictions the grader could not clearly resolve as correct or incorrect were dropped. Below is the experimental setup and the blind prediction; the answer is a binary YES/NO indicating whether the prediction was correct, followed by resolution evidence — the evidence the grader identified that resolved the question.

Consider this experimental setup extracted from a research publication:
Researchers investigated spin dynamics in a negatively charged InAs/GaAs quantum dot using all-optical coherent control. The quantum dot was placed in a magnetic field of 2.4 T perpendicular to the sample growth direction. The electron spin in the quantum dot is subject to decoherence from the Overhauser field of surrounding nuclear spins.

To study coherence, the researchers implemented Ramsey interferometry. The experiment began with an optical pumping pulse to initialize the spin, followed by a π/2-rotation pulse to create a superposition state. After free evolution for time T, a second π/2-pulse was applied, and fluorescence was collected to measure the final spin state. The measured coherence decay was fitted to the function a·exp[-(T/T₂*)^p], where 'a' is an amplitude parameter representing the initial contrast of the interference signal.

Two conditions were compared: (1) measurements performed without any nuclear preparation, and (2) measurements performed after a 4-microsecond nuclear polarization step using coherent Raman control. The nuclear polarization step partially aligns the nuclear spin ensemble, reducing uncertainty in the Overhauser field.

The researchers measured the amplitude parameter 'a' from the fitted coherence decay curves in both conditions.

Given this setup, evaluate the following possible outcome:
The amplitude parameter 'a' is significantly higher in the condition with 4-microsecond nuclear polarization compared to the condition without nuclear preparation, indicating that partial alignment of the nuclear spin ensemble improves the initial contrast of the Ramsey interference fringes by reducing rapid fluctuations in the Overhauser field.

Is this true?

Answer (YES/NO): NO